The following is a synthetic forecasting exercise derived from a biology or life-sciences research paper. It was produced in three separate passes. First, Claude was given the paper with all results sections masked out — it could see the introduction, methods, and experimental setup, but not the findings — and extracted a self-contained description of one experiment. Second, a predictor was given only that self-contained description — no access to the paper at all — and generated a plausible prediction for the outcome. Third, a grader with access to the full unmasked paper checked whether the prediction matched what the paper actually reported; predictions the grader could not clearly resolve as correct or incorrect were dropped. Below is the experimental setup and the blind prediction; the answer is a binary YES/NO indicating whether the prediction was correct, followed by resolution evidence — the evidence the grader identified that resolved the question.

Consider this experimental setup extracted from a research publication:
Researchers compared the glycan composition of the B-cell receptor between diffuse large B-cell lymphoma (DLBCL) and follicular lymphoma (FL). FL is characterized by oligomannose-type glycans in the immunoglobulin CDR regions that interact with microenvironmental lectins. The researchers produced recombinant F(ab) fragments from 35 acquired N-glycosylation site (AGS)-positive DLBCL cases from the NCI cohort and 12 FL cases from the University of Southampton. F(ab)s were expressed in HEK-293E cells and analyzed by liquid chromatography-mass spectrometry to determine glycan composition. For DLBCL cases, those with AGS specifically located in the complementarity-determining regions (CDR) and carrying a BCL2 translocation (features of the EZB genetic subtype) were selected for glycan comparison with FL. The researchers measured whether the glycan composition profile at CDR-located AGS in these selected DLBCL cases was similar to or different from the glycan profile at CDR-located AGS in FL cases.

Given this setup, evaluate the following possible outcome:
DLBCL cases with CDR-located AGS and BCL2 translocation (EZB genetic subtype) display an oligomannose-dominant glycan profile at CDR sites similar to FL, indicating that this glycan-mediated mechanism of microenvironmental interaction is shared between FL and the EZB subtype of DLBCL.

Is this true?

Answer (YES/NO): YES